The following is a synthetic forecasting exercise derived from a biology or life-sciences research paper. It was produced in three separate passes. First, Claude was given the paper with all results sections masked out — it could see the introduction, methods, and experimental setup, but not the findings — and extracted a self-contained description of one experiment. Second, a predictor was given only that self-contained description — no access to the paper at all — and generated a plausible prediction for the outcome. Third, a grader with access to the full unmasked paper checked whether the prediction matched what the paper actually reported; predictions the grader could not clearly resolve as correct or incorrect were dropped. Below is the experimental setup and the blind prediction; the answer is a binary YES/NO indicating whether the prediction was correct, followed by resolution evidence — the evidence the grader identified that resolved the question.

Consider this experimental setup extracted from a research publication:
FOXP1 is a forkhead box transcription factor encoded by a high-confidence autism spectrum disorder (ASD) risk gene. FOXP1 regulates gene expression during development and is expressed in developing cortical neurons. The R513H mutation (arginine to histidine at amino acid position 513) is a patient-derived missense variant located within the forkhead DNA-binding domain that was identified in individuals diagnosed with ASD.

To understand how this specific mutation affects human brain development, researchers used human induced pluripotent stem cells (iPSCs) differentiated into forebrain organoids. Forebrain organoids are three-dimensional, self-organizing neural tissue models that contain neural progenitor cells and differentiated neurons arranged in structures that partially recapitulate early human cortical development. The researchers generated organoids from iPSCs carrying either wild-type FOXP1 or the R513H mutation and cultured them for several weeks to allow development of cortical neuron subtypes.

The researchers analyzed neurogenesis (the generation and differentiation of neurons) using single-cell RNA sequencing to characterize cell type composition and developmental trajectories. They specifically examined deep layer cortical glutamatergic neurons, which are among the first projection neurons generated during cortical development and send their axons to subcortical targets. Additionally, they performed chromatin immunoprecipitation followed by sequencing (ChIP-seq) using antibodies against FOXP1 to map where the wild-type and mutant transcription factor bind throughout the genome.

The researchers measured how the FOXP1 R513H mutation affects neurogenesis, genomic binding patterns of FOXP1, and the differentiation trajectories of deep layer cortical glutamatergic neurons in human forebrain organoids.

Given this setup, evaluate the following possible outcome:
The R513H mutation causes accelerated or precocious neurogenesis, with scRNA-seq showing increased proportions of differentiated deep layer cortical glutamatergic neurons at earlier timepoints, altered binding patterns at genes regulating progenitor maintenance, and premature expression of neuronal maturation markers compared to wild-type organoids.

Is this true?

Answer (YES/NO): NO